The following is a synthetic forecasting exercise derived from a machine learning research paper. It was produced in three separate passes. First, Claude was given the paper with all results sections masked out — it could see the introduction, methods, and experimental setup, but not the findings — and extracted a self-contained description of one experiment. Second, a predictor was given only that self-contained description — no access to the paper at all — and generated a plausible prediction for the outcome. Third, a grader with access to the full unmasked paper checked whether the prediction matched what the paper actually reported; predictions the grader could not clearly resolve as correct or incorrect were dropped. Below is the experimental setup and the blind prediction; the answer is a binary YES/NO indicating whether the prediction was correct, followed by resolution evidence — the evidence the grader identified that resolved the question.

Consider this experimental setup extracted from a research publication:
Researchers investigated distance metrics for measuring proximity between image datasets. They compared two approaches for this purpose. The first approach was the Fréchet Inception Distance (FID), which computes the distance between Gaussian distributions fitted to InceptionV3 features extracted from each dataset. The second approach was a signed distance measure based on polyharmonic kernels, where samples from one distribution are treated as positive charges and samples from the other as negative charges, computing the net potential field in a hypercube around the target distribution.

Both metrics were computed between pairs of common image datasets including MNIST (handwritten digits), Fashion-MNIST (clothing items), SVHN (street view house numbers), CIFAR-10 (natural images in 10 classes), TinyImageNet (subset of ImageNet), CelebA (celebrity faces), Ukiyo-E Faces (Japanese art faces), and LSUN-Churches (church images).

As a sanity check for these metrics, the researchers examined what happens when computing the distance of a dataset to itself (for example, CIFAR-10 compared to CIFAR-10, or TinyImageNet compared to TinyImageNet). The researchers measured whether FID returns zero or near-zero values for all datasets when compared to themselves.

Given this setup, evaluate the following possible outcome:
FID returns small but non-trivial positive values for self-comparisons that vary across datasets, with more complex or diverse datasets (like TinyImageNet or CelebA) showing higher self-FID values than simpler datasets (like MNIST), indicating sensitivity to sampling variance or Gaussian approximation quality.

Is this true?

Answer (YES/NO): YES